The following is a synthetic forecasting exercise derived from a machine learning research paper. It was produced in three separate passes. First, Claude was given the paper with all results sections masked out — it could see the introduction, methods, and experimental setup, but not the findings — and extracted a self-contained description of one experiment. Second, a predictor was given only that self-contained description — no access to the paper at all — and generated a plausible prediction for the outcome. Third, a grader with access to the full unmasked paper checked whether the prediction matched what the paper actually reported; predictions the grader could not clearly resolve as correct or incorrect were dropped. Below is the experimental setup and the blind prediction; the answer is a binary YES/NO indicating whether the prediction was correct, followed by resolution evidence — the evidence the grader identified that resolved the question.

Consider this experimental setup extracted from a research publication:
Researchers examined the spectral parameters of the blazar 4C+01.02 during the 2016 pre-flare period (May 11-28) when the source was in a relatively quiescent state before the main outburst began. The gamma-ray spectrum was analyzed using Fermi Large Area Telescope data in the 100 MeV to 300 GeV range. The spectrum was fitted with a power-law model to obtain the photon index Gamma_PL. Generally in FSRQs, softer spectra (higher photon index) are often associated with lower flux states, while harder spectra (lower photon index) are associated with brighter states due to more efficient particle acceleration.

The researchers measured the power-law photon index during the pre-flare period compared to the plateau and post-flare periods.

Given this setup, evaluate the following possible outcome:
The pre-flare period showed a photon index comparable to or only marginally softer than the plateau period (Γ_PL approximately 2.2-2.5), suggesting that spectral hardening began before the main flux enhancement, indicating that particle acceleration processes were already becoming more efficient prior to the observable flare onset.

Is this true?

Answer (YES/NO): NO